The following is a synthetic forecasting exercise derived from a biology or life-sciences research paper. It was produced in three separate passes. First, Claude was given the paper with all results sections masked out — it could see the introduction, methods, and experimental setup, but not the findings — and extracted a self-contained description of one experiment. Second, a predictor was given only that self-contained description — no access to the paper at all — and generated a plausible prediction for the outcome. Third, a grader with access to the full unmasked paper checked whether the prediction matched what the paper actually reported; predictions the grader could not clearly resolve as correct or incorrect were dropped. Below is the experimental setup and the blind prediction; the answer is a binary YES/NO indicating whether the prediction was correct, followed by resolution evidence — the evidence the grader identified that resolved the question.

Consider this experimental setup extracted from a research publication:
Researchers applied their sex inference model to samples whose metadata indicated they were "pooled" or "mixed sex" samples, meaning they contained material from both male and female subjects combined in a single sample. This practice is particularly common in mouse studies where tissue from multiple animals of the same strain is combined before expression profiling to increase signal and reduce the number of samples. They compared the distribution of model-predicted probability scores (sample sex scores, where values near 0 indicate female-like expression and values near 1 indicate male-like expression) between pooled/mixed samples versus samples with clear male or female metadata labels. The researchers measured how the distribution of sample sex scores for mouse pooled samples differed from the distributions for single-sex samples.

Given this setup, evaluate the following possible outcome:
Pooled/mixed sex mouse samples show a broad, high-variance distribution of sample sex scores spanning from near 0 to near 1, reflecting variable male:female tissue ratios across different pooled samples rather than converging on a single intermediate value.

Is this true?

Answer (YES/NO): YES